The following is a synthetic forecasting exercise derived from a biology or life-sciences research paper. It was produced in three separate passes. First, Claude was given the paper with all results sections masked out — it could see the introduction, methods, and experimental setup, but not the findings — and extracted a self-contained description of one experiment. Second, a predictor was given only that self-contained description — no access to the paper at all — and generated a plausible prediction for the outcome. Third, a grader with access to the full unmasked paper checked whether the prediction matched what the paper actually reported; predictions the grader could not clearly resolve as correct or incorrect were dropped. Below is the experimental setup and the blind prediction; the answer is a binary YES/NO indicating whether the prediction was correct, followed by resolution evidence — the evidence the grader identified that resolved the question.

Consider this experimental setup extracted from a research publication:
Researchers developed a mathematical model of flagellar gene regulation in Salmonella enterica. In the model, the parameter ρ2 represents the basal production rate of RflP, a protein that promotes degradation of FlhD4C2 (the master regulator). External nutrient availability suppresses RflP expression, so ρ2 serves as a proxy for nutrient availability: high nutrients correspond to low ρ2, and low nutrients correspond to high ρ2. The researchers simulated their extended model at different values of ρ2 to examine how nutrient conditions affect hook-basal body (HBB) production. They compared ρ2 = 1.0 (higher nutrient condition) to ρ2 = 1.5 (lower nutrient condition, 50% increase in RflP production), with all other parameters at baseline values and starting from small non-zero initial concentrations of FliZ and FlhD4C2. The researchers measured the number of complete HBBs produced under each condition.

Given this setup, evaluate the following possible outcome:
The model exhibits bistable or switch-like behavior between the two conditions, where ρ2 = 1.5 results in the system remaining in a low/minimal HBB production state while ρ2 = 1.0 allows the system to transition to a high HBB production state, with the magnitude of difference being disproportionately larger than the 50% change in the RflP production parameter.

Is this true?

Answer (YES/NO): YES